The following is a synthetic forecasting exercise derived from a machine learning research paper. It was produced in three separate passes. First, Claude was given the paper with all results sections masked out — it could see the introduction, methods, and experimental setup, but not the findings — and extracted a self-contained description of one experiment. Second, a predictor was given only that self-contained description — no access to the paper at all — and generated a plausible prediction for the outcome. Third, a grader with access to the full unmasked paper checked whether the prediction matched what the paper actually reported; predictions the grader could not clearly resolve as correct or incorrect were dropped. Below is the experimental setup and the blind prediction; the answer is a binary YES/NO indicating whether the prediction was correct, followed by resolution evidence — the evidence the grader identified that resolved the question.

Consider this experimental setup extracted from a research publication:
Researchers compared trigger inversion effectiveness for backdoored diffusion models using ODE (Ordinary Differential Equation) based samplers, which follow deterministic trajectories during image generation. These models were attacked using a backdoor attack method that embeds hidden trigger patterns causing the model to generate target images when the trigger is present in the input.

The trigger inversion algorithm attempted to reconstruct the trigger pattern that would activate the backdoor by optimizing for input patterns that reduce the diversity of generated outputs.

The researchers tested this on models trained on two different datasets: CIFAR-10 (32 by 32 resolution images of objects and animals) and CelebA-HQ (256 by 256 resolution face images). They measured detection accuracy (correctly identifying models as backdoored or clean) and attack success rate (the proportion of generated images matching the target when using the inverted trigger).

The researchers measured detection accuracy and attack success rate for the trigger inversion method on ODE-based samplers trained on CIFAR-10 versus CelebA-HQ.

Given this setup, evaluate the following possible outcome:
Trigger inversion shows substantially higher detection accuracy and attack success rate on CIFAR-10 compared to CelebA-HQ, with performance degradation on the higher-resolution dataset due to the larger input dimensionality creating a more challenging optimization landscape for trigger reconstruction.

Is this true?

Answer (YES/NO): NO